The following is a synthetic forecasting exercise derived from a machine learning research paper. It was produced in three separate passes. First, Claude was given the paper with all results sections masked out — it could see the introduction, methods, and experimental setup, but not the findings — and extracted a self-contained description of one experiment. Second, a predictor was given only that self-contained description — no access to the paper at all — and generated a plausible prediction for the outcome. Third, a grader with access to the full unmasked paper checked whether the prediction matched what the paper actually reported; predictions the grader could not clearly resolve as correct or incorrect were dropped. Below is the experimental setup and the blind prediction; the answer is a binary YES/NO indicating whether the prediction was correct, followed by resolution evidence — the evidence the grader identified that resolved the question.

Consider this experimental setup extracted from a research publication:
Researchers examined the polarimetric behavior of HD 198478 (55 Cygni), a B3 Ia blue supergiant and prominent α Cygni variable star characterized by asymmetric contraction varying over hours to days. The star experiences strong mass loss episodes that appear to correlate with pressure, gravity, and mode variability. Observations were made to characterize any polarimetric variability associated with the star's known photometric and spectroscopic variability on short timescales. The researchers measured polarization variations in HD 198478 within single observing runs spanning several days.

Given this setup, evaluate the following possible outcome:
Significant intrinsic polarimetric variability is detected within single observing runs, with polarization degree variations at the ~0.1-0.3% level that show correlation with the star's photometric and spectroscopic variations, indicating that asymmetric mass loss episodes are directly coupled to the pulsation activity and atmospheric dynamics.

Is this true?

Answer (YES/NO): NO